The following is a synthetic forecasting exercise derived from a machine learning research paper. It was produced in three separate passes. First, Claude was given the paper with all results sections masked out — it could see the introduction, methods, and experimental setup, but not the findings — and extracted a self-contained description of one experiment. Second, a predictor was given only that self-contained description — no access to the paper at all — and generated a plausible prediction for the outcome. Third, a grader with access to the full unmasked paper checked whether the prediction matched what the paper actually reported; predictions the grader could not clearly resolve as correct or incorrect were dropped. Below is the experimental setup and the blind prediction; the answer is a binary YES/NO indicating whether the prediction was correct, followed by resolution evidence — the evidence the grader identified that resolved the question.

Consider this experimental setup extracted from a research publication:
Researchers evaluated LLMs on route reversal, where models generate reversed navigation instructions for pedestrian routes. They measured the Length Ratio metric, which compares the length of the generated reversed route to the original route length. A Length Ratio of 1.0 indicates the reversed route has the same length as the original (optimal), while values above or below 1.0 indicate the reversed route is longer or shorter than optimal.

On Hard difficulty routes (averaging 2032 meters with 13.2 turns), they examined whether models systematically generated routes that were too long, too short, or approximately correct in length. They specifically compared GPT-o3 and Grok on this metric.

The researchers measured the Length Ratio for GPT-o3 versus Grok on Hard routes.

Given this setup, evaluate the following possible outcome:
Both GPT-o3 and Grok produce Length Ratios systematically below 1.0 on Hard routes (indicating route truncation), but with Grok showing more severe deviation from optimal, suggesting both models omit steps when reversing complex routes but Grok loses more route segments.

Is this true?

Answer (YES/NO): NO